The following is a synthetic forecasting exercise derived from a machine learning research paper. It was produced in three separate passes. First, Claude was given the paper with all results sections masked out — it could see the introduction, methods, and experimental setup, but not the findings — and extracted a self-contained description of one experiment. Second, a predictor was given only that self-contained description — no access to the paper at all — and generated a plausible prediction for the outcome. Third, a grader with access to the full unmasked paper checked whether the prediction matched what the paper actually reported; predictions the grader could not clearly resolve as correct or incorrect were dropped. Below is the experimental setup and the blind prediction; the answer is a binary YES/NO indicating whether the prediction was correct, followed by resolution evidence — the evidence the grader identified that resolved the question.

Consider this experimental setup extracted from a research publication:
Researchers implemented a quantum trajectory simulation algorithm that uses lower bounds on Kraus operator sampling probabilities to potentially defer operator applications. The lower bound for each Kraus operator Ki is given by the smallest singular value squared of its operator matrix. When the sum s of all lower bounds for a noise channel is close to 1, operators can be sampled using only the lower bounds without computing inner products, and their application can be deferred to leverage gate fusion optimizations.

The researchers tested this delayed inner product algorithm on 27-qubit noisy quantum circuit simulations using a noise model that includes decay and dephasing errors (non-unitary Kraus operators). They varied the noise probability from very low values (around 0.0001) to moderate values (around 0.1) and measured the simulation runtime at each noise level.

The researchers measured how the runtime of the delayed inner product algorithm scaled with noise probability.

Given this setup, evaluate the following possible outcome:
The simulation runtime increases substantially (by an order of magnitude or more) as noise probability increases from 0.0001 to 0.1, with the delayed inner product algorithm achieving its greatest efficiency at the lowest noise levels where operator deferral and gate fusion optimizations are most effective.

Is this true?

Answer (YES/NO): YES